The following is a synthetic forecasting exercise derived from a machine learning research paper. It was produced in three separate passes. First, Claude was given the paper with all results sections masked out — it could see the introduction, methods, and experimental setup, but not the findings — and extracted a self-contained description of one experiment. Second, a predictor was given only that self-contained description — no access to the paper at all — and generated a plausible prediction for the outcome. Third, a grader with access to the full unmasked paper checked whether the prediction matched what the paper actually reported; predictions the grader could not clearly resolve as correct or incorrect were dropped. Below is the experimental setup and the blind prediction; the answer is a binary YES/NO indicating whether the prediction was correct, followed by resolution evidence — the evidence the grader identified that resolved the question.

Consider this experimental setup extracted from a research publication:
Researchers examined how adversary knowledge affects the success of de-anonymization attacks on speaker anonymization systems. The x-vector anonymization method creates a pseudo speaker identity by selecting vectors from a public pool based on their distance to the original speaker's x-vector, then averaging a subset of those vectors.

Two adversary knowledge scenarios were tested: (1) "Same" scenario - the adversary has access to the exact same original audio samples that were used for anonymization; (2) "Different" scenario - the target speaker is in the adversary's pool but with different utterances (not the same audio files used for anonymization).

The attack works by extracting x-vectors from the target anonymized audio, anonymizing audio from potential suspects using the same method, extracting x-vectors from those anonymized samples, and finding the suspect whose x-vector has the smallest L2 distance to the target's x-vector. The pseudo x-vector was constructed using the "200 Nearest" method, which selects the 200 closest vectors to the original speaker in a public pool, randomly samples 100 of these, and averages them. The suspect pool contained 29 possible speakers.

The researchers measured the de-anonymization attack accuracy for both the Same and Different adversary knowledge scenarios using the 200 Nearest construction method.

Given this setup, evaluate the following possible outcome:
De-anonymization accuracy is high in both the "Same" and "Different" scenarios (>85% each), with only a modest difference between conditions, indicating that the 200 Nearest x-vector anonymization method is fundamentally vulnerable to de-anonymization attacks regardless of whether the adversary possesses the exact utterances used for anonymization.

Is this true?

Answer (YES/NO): NO